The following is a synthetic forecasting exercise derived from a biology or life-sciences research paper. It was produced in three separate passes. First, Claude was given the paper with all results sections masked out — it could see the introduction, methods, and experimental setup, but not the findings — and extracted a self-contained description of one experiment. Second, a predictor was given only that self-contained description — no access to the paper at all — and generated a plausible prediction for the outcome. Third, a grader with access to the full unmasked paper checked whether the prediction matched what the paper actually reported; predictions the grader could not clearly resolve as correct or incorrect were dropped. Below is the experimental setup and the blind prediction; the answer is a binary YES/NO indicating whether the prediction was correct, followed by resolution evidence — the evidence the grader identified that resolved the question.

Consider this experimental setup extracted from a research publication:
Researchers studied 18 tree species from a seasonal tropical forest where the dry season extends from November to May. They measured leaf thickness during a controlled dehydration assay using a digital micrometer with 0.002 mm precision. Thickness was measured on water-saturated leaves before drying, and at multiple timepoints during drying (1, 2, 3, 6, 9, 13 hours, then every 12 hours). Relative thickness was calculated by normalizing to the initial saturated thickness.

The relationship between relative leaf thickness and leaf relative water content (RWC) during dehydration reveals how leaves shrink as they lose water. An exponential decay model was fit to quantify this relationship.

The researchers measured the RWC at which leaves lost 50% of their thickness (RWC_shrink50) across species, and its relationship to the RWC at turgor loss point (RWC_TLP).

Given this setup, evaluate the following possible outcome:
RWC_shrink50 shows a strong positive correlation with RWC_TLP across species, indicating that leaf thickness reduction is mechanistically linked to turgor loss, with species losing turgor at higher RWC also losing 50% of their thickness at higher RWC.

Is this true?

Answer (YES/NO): NO